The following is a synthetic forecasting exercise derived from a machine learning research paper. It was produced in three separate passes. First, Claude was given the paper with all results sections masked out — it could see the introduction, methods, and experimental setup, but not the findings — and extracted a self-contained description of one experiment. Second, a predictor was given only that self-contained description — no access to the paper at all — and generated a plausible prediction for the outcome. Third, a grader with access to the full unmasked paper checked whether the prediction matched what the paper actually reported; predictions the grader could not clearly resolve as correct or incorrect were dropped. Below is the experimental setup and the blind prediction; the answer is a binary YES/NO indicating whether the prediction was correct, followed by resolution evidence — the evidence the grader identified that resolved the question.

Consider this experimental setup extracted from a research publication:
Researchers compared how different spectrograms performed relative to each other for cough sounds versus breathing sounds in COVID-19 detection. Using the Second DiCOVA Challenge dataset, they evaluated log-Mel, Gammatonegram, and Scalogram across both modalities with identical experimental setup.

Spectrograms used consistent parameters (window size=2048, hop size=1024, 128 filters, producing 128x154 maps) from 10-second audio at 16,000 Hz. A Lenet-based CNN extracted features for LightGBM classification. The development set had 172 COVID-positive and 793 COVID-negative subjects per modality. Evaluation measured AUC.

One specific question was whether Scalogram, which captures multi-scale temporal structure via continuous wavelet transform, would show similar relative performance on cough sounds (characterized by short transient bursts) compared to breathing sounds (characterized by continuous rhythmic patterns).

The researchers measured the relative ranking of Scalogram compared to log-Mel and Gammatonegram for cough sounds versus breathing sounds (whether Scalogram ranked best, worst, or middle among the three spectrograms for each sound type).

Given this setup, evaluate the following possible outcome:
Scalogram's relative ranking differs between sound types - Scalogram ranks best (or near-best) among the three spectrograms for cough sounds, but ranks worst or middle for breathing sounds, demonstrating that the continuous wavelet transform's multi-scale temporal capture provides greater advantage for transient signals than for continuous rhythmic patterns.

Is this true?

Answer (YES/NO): NO